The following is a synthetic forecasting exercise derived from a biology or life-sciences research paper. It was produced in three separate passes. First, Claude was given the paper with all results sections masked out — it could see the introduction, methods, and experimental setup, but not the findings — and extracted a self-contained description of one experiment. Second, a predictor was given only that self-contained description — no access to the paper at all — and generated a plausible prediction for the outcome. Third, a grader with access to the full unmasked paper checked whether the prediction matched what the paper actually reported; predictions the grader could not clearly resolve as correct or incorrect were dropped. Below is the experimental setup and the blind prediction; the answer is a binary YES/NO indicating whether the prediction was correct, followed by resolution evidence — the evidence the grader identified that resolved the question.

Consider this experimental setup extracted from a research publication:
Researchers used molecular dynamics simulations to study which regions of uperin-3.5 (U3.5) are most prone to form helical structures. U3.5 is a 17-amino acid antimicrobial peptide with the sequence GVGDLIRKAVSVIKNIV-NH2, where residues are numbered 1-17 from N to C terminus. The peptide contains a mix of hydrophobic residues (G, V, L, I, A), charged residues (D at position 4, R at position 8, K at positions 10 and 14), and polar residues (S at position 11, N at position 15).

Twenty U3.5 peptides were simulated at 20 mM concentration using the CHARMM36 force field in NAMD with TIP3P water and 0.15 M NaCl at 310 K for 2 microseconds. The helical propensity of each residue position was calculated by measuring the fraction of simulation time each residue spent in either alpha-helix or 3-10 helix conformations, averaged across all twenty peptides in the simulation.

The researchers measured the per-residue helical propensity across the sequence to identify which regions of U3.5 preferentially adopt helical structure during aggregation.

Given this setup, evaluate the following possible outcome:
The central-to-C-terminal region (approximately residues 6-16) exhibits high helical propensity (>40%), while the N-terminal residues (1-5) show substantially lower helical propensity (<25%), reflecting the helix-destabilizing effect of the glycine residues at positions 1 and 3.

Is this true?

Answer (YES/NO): NO